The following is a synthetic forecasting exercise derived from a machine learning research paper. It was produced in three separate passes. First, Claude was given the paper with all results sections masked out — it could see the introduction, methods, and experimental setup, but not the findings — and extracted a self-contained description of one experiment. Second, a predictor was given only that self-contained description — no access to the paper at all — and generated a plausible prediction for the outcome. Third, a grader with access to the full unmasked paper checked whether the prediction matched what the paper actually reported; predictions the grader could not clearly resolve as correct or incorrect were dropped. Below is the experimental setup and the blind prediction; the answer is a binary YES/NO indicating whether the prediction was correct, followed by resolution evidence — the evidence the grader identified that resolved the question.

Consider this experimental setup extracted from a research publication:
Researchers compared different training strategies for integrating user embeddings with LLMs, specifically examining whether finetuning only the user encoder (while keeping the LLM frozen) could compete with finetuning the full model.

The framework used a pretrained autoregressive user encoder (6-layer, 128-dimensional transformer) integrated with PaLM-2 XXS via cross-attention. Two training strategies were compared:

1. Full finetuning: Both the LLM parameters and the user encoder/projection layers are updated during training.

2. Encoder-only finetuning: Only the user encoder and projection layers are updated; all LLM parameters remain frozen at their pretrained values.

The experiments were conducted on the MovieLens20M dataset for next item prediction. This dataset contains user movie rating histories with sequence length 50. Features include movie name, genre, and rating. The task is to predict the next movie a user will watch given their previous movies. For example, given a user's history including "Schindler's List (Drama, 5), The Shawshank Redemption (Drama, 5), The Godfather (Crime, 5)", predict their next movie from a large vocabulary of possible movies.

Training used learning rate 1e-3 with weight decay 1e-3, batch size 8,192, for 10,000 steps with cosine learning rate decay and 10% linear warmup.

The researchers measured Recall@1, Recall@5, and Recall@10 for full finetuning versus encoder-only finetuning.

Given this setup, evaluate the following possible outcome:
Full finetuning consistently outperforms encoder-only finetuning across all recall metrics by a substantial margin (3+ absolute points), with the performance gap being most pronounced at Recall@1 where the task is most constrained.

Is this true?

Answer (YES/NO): NO